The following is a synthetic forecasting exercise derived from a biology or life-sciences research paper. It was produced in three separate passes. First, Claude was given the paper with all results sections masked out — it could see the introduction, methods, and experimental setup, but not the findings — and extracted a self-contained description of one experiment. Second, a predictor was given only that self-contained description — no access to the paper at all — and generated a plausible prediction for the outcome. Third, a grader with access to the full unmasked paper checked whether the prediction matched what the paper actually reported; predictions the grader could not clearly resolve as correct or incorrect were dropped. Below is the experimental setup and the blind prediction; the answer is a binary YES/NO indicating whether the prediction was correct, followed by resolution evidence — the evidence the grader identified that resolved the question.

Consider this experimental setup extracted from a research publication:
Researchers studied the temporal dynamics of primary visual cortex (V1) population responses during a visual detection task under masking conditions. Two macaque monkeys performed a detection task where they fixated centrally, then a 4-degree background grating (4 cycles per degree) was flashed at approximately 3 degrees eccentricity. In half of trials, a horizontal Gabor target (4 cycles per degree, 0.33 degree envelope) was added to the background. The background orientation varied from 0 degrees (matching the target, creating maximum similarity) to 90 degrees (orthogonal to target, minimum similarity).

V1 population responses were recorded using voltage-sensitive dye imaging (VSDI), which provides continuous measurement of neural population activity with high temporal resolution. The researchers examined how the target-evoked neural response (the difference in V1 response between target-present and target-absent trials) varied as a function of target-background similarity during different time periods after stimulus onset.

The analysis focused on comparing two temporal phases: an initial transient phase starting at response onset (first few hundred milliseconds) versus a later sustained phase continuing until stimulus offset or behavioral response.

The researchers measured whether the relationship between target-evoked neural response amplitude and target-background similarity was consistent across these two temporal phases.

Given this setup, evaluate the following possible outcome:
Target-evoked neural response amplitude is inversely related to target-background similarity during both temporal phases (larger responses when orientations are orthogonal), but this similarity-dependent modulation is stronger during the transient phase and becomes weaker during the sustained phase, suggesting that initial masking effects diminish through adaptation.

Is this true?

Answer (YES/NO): NO